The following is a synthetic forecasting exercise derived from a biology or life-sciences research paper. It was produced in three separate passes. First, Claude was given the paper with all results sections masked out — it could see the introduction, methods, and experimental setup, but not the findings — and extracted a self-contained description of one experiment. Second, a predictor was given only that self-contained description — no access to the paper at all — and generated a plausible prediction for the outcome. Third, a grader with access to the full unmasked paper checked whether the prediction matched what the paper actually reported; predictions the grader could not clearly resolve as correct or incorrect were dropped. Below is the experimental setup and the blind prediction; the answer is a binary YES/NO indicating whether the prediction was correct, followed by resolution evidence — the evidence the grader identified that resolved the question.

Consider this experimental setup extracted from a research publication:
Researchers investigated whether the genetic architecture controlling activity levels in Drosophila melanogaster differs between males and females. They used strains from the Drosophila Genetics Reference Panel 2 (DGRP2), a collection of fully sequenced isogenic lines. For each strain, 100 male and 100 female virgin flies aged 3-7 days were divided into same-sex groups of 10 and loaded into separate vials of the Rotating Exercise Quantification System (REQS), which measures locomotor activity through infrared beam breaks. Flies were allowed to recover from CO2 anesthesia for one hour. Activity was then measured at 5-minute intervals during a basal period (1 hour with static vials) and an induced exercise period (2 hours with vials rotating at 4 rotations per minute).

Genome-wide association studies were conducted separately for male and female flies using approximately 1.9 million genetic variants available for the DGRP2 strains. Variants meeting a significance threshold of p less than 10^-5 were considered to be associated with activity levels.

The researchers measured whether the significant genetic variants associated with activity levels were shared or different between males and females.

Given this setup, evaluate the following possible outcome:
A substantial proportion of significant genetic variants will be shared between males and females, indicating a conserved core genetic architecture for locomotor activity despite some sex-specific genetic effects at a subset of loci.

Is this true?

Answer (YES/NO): NO